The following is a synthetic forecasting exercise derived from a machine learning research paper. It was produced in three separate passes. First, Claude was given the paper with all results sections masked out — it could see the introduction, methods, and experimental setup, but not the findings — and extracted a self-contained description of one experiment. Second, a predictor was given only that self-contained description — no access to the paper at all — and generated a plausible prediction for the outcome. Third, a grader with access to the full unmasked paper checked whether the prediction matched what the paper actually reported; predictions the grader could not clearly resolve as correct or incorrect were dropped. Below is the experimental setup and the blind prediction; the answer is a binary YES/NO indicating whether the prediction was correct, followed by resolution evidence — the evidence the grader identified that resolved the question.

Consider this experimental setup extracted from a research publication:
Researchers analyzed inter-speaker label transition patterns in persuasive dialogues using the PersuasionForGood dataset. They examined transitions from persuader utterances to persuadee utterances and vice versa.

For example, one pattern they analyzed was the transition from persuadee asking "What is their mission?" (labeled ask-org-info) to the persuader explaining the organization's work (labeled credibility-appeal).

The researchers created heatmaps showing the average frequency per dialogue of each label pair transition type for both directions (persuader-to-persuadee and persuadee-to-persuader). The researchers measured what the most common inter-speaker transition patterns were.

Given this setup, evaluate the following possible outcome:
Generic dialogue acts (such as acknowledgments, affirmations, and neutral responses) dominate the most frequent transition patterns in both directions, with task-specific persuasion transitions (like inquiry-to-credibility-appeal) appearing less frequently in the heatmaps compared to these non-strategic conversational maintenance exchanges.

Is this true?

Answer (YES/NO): YES